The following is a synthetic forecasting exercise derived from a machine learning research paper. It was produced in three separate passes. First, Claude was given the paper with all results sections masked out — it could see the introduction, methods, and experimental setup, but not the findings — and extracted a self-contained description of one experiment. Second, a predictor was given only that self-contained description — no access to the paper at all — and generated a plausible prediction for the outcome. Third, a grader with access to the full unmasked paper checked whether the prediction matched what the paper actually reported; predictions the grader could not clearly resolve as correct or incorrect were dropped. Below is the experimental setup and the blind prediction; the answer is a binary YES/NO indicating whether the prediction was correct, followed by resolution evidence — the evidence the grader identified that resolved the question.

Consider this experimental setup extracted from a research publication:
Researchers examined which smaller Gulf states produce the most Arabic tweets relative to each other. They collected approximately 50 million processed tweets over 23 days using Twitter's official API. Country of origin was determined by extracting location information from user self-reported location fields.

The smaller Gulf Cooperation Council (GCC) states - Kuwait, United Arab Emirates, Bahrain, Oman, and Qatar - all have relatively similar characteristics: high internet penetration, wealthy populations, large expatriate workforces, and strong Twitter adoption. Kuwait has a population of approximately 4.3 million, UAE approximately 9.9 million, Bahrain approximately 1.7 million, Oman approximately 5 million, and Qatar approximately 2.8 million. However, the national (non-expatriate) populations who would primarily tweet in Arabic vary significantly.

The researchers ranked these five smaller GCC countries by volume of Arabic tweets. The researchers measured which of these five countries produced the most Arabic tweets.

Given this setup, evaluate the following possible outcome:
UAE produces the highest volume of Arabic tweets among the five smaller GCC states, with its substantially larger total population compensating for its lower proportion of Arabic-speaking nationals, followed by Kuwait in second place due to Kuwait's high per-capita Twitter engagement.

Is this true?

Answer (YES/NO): NO